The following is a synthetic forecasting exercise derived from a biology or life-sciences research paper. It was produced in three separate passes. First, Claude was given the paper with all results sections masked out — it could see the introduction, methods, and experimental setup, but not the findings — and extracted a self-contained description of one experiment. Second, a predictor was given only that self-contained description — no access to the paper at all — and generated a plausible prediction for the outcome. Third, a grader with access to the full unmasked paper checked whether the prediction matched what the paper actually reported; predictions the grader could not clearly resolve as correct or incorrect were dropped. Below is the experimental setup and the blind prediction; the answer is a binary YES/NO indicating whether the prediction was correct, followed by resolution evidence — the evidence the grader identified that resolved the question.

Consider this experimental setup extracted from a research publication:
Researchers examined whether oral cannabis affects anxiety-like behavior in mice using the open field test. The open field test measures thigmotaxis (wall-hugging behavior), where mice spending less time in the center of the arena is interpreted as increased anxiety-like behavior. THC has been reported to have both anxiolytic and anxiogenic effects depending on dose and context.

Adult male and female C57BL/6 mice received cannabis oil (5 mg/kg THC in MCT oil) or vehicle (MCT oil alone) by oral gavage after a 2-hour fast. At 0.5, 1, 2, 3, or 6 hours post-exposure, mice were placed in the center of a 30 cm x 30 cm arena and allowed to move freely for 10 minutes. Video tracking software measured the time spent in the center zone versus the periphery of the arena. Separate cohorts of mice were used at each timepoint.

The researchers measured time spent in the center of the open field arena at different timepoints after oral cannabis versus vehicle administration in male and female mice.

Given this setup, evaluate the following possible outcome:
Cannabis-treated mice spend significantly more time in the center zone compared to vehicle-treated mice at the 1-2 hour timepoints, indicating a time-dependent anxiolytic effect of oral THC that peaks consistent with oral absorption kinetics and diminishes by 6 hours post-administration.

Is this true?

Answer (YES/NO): NO